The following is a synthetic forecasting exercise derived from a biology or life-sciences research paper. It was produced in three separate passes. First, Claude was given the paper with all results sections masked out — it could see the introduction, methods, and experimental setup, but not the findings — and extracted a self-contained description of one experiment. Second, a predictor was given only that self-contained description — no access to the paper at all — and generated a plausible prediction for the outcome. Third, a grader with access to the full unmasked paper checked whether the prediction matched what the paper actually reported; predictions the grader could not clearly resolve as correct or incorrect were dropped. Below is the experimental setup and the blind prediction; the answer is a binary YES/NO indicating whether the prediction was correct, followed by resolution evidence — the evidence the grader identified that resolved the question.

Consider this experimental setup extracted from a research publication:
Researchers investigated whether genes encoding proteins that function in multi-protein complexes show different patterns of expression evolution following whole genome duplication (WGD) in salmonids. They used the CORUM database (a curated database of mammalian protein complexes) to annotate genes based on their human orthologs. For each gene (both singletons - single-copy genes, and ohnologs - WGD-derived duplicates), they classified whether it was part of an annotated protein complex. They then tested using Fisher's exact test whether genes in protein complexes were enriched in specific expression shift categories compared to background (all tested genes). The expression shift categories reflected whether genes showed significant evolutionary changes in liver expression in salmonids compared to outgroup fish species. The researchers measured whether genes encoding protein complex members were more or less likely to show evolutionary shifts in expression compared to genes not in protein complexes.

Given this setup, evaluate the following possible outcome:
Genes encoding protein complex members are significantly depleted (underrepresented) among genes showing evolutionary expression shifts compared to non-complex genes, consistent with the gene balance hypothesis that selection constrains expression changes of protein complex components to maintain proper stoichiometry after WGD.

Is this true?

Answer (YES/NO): NO